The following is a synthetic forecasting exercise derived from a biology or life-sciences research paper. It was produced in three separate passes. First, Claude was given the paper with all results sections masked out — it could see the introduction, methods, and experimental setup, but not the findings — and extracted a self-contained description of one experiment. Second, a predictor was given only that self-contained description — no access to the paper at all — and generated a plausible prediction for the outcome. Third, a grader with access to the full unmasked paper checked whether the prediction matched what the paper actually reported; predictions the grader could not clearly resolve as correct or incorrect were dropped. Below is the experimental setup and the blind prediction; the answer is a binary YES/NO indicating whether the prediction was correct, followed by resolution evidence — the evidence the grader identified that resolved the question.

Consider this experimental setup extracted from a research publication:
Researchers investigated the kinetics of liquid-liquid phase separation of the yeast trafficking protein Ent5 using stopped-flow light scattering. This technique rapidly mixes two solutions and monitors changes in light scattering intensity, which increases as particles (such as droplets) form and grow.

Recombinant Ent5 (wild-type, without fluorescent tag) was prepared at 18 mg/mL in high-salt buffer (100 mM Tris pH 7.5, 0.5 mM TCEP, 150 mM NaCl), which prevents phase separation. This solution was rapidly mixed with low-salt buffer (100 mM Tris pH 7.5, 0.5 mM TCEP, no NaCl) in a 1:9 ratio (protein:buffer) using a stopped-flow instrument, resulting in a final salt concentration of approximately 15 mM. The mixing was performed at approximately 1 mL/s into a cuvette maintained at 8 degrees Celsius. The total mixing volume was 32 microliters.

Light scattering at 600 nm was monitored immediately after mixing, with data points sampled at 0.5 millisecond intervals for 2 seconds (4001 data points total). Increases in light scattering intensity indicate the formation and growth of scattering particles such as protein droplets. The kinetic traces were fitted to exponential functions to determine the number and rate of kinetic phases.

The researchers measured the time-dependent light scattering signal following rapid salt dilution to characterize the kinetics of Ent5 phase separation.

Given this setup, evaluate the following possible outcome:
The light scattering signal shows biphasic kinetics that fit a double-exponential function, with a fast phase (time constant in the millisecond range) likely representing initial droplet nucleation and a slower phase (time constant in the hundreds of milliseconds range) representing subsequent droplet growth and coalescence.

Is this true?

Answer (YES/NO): NO